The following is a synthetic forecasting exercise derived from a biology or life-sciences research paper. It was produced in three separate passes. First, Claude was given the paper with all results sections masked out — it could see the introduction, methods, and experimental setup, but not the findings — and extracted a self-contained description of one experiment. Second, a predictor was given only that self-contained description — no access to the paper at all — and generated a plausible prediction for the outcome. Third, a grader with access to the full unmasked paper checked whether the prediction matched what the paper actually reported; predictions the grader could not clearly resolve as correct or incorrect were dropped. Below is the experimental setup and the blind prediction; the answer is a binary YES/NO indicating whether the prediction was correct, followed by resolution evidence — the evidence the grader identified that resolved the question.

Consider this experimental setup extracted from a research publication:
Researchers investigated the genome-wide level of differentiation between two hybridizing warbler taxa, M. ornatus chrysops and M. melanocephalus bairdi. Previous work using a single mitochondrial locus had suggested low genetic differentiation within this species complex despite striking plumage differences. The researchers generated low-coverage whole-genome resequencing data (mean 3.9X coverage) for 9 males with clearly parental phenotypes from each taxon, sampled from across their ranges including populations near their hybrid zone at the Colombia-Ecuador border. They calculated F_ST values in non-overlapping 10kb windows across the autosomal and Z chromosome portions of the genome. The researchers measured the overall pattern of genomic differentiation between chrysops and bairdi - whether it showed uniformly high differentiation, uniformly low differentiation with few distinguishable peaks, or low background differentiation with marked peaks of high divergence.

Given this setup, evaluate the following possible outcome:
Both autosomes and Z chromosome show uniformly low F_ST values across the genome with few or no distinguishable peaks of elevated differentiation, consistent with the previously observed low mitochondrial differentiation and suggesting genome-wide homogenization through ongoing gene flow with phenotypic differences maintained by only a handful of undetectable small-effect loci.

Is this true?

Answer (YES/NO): NO